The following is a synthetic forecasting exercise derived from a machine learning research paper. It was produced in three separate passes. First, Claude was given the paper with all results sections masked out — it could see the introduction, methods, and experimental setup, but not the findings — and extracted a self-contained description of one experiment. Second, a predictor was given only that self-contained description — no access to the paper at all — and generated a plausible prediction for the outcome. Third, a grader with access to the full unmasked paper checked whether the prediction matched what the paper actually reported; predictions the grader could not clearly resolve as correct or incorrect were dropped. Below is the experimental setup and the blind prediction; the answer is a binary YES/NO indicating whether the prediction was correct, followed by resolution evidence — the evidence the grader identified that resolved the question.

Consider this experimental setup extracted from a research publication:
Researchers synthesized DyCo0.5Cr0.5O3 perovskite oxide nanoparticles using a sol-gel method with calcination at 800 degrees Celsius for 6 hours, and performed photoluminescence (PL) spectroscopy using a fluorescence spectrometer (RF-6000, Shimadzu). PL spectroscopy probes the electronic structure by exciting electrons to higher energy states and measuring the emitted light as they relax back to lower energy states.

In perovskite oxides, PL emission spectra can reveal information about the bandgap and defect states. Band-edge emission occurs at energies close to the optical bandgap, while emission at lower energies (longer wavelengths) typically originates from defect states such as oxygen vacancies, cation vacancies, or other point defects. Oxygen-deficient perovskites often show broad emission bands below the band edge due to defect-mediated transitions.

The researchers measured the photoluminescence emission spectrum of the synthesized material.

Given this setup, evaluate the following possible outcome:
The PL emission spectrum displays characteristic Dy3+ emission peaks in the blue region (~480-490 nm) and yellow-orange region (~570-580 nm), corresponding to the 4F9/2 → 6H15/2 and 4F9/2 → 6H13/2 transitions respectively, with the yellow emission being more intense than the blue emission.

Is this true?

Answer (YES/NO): NO